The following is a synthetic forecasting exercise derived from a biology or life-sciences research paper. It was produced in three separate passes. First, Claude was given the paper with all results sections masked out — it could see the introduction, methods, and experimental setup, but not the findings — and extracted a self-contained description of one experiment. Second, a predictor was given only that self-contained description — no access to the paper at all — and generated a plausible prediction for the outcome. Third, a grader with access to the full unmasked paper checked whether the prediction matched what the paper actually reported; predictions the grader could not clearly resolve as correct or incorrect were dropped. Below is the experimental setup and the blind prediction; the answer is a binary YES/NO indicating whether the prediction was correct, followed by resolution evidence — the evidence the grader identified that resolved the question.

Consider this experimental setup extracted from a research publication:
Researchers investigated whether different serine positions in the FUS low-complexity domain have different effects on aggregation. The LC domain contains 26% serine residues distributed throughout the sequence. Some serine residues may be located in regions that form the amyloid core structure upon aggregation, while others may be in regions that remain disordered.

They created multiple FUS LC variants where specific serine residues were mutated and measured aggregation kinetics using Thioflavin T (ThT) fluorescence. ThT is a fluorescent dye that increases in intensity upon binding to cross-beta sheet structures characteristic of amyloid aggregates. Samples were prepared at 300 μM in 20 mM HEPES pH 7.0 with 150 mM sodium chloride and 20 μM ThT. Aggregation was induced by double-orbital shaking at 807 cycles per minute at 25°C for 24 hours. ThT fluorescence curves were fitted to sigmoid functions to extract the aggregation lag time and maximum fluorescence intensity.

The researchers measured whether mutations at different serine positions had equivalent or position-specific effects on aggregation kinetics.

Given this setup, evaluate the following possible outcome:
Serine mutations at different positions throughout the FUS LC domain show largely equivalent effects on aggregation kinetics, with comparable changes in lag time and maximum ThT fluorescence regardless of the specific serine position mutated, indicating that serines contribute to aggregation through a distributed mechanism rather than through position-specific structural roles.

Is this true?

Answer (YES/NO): NO